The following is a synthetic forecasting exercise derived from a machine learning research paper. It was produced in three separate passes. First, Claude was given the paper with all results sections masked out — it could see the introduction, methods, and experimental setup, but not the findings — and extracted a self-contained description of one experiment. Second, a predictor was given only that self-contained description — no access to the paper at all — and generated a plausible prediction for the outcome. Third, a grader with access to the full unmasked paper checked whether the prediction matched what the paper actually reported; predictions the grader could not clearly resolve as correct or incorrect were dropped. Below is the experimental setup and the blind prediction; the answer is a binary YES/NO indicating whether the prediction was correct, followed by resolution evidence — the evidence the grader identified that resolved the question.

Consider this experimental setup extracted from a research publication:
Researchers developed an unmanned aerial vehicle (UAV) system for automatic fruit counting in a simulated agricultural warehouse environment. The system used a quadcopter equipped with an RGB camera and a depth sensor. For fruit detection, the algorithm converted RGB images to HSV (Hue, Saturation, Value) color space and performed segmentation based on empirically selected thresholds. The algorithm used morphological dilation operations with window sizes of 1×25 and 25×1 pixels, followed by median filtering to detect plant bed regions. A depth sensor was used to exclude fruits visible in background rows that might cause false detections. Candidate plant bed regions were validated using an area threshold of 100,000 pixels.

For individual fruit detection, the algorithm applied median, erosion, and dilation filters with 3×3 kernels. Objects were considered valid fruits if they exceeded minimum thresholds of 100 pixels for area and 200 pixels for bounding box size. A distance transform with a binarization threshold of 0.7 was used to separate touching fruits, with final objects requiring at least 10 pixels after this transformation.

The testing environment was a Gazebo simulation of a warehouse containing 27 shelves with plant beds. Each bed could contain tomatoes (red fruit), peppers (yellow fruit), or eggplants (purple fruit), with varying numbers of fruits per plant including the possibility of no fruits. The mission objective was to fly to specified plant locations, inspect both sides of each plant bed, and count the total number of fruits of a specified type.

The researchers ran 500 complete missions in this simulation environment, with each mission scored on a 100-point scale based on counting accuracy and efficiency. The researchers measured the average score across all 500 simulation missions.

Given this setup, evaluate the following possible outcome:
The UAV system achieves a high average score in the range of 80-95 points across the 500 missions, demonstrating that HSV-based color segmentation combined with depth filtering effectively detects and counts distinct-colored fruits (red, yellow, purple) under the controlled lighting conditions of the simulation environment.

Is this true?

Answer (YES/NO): YES